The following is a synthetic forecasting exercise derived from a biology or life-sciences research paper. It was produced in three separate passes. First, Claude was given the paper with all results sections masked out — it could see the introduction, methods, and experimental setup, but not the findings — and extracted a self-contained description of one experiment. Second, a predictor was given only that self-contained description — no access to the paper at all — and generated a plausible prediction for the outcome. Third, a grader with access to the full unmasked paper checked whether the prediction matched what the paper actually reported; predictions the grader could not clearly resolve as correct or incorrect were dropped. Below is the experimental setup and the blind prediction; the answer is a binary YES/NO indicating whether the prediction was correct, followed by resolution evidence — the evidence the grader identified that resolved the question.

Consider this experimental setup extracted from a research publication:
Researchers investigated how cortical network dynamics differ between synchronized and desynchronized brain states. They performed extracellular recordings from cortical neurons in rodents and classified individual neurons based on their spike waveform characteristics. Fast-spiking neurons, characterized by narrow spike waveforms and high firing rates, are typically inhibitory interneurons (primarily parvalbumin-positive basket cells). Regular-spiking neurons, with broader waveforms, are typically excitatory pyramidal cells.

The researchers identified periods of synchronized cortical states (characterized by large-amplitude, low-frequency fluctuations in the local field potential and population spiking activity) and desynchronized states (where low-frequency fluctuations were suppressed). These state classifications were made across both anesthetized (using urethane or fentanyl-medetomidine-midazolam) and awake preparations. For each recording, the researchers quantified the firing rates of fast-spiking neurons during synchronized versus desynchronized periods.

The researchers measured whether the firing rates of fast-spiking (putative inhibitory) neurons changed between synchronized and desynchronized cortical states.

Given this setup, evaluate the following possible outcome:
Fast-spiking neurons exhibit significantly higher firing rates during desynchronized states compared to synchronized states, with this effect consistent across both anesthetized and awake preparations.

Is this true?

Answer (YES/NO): YES